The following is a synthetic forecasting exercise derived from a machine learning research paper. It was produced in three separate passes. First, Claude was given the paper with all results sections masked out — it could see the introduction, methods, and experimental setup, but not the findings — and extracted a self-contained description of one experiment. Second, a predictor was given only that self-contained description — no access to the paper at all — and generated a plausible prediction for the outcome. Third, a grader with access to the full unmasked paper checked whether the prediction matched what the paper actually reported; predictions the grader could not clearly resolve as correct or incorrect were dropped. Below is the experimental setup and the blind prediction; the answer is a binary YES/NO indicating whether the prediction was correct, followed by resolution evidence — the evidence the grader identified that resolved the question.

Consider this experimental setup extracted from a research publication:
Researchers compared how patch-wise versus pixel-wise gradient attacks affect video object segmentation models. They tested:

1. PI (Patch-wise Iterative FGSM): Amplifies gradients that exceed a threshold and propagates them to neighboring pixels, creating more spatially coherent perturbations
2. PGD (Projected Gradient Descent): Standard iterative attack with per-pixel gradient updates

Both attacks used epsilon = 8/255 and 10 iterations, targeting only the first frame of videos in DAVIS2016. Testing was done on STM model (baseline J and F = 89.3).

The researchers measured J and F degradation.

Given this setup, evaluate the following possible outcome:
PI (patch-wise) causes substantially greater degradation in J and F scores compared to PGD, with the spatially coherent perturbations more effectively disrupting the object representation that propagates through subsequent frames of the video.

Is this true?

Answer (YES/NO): NO